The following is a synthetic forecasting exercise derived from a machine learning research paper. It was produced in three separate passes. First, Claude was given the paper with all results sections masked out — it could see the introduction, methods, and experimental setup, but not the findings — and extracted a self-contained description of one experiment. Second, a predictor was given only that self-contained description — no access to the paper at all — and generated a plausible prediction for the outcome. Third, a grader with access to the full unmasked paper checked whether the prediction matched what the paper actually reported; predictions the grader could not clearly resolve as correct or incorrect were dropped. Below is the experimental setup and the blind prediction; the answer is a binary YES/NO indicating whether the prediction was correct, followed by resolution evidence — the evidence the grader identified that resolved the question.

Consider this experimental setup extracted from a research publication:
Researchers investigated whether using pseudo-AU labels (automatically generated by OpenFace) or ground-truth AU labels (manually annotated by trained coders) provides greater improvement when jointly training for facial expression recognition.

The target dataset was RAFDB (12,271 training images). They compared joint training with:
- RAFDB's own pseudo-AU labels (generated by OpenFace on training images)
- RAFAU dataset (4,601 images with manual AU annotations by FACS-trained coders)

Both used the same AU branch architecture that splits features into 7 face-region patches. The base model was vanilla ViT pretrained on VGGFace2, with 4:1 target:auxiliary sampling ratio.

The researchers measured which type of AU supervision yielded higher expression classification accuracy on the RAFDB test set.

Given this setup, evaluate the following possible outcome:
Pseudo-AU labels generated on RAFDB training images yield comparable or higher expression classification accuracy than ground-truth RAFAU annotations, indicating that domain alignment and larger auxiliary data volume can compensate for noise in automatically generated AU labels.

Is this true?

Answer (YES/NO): NO